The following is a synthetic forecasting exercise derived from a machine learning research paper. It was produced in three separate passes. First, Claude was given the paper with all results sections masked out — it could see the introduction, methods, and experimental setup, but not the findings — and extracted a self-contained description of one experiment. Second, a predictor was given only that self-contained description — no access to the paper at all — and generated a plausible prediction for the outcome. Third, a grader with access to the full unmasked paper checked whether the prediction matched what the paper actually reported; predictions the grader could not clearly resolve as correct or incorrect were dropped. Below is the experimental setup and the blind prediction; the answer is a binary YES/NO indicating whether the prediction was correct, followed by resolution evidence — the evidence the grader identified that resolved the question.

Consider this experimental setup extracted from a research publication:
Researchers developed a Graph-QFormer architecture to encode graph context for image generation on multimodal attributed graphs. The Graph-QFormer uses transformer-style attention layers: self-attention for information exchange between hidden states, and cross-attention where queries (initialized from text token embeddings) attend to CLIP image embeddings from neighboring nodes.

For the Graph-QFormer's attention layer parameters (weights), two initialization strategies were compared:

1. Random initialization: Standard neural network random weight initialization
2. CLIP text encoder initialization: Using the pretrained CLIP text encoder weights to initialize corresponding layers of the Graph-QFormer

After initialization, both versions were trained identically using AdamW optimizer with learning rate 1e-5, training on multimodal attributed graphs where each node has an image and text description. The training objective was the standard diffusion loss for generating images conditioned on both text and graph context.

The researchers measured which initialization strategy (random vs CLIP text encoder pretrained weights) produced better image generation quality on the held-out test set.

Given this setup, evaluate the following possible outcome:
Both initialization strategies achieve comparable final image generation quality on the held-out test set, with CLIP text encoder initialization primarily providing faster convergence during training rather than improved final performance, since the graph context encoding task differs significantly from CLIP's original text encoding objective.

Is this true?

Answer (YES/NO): NO